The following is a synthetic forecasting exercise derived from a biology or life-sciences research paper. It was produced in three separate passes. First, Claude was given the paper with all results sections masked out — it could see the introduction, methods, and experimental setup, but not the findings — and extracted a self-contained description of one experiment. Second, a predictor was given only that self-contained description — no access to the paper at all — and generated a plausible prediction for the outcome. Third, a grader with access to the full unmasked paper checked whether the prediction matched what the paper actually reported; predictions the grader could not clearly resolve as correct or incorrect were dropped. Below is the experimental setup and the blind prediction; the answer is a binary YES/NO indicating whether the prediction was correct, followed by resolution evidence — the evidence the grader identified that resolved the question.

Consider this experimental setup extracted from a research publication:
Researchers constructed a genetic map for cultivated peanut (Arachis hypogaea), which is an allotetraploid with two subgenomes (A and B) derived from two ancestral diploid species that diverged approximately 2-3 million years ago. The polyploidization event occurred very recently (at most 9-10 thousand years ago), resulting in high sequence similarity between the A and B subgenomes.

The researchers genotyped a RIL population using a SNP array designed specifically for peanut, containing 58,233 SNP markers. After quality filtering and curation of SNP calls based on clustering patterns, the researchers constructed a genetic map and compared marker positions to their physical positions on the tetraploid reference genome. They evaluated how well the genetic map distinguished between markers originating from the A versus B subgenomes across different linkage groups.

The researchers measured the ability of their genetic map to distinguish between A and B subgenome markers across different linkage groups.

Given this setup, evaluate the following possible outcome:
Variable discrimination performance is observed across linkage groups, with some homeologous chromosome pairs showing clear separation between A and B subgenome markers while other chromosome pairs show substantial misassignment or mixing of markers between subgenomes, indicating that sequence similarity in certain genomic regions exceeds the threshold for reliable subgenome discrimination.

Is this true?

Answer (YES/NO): YES